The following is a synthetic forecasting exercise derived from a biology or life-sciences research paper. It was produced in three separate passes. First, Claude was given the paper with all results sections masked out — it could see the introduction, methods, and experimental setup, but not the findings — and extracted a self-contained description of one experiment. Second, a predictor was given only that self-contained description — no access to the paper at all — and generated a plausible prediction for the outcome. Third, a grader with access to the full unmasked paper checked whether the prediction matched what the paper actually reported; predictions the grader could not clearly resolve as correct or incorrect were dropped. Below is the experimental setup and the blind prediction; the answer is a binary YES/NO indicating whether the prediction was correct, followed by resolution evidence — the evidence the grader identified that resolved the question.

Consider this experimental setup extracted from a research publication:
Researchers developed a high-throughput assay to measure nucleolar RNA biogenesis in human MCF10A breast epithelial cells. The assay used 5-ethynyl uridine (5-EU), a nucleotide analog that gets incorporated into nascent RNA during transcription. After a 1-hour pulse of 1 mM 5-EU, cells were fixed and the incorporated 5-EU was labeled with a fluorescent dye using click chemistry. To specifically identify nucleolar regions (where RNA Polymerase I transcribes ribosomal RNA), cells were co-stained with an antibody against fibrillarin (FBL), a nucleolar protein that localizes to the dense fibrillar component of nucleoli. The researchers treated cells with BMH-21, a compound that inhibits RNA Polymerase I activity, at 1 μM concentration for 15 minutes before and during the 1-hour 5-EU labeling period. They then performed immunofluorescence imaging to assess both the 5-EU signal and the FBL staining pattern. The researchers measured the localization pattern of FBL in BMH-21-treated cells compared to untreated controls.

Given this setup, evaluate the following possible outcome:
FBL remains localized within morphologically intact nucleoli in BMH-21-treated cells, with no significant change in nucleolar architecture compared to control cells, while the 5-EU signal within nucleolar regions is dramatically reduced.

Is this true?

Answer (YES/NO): NO